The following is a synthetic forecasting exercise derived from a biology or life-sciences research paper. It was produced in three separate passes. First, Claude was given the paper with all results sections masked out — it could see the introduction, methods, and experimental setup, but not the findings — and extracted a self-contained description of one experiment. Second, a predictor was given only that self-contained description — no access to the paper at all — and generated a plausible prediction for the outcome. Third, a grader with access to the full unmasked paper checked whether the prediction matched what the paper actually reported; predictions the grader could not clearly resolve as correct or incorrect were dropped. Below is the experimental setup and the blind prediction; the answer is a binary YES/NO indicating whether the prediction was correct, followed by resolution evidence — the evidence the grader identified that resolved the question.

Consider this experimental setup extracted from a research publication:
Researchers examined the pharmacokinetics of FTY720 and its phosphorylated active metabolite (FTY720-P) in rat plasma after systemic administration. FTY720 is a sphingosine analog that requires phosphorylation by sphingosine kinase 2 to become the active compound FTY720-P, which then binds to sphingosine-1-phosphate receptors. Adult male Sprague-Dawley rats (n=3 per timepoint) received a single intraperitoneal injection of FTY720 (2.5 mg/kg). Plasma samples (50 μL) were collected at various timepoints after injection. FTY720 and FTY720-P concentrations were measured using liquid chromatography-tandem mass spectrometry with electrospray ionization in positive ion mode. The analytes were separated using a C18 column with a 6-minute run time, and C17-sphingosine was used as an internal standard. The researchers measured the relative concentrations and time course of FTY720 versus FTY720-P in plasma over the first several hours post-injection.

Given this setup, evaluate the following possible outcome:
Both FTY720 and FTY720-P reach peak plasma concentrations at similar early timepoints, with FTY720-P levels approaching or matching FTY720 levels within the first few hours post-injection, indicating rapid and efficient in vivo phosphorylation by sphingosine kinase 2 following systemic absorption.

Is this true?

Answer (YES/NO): NO